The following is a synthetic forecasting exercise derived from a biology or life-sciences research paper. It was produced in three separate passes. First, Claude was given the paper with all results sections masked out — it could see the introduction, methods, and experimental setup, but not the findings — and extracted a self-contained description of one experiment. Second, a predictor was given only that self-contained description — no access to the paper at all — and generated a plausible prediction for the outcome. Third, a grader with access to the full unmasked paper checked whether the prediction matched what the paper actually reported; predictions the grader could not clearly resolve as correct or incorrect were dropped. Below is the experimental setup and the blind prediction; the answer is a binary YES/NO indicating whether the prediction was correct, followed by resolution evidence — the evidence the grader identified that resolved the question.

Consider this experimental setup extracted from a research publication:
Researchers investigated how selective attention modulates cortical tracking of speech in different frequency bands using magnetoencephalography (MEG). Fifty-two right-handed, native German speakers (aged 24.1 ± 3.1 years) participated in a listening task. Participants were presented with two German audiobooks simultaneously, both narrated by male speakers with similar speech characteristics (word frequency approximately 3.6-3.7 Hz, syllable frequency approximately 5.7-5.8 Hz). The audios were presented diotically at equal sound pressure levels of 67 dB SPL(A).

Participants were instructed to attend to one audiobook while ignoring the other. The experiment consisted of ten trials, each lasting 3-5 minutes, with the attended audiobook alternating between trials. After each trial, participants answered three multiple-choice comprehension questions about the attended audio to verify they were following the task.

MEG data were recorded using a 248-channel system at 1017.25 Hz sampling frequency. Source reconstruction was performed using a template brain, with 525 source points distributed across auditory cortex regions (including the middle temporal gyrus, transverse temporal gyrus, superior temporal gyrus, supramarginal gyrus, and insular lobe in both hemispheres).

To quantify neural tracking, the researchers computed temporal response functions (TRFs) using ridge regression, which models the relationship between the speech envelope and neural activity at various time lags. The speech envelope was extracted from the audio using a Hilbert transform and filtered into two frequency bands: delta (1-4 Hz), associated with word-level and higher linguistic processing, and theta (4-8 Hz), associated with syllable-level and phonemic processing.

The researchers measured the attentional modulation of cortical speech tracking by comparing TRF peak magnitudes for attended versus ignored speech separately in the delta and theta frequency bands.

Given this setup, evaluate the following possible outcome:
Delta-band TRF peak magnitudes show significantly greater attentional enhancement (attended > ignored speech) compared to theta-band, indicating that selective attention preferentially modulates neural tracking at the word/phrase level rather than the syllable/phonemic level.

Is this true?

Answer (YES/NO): YES